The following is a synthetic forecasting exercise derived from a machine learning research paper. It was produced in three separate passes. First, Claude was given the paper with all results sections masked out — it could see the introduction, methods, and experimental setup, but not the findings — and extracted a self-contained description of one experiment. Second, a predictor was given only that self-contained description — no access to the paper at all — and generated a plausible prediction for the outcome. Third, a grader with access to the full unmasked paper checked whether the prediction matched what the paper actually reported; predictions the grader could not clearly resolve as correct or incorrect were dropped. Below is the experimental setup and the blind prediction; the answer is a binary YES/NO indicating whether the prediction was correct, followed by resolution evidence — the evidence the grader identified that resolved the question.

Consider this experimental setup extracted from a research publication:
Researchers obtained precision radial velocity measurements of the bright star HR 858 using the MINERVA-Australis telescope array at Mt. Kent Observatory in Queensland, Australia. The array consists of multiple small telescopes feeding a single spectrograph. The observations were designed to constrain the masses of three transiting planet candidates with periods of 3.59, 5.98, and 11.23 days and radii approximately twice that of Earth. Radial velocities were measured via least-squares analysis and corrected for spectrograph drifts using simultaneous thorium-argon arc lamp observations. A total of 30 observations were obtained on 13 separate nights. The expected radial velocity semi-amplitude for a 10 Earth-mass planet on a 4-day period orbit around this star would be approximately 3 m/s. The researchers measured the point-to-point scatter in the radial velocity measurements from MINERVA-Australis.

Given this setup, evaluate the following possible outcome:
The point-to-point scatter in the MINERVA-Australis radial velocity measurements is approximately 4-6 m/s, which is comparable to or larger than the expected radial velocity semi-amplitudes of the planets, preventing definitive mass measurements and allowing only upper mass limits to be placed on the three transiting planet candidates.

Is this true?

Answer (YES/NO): NO